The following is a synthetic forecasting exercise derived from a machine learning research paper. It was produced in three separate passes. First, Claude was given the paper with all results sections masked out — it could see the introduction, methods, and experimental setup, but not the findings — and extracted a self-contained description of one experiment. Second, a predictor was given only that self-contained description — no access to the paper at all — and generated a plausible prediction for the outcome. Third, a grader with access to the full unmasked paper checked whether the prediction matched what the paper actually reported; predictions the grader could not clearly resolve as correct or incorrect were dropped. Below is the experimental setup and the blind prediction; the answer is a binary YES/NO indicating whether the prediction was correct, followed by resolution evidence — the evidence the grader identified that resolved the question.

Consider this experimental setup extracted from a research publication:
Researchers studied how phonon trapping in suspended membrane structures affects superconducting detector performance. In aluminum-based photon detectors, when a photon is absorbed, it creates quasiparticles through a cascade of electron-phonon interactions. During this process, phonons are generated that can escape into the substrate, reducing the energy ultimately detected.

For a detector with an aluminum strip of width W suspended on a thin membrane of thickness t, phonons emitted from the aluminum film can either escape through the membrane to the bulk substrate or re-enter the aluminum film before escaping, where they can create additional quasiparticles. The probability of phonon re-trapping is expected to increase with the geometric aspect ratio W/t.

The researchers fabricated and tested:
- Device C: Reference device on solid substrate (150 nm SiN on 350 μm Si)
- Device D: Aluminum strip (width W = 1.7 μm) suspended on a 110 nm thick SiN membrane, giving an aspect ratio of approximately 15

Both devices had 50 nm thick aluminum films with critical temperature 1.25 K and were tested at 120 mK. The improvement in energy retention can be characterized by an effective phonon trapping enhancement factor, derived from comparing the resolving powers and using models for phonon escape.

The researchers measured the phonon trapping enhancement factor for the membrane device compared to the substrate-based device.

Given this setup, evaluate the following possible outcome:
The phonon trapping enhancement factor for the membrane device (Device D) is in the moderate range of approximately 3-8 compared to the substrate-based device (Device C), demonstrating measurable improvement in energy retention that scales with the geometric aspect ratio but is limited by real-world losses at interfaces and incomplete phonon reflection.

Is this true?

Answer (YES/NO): YES